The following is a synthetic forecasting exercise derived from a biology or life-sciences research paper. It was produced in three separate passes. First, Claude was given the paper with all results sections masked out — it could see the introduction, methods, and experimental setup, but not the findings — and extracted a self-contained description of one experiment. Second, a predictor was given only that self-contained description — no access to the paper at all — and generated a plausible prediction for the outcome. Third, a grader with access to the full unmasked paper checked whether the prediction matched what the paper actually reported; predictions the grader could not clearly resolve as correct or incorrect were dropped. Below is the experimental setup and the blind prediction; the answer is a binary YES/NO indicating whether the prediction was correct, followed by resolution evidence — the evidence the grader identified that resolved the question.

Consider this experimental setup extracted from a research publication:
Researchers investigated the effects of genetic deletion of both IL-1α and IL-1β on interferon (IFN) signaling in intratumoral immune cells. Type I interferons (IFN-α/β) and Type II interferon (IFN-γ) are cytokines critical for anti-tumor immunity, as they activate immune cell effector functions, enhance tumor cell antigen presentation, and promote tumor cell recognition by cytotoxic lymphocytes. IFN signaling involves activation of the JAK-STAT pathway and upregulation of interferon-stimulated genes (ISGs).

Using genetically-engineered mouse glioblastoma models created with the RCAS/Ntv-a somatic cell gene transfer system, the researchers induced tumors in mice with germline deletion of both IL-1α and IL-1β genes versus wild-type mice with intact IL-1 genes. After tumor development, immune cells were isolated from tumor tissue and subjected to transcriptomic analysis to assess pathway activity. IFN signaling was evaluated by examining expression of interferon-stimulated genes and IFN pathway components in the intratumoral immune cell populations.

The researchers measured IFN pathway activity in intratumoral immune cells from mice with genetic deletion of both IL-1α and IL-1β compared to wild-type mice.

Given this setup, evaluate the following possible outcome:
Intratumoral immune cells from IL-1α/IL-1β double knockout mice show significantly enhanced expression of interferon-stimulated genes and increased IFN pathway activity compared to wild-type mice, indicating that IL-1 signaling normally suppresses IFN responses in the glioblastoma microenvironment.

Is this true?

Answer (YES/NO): NO